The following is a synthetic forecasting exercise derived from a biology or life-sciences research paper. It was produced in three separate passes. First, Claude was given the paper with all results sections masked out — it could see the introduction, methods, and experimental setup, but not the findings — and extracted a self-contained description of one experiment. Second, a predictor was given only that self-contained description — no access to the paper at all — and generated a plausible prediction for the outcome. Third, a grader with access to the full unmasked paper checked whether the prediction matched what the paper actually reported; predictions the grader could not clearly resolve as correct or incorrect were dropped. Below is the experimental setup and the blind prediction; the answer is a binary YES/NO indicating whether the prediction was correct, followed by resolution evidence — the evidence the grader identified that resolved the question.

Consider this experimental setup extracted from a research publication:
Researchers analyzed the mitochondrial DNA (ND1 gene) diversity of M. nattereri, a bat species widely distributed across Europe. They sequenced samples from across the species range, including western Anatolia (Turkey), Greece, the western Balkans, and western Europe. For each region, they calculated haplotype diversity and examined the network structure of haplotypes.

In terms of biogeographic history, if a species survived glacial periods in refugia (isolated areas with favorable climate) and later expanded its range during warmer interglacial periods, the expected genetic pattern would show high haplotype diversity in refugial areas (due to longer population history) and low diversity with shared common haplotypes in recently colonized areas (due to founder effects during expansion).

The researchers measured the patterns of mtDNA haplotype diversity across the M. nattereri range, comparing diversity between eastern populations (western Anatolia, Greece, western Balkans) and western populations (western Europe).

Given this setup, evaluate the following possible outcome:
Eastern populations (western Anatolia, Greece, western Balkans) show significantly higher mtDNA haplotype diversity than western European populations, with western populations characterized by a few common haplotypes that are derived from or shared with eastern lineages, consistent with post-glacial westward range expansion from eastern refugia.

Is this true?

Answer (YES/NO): YES